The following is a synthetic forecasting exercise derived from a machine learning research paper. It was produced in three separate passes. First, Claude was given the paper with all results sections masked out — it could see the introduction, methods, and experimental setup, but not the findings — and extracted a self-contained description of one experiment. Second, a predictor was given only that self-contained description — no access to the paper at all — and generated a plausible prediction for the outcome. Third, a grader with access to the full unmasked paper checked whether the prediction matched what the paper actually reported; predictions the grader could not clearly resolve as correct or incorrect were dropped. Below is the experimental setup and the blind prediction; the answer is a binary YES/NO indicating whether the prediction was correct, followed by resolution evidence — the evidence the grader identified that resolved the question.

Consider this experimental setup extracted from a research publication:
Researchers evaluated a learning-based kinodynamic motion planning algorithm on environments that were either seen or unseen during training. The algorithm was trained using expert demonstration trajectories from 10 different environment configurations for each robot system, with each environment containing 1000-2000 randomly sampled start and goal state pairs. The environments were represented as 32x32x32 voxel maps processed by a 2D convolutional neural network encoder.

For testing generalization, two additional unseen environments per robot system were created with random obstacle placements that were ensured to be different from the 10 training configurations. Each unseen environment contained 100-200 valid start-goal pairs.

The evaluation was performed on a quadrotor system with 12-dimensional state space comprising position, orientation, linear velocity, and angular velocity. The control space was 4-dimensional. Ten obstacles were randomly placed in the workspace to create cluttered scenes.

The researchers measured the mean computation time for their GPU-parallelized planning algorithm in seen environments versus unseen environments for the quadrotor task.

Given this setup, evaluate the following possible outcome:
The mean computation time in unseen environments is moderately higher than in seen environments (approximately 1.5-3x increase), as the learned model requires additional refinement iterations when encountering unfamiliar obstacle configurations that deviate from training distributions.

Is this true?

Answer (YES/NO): NO